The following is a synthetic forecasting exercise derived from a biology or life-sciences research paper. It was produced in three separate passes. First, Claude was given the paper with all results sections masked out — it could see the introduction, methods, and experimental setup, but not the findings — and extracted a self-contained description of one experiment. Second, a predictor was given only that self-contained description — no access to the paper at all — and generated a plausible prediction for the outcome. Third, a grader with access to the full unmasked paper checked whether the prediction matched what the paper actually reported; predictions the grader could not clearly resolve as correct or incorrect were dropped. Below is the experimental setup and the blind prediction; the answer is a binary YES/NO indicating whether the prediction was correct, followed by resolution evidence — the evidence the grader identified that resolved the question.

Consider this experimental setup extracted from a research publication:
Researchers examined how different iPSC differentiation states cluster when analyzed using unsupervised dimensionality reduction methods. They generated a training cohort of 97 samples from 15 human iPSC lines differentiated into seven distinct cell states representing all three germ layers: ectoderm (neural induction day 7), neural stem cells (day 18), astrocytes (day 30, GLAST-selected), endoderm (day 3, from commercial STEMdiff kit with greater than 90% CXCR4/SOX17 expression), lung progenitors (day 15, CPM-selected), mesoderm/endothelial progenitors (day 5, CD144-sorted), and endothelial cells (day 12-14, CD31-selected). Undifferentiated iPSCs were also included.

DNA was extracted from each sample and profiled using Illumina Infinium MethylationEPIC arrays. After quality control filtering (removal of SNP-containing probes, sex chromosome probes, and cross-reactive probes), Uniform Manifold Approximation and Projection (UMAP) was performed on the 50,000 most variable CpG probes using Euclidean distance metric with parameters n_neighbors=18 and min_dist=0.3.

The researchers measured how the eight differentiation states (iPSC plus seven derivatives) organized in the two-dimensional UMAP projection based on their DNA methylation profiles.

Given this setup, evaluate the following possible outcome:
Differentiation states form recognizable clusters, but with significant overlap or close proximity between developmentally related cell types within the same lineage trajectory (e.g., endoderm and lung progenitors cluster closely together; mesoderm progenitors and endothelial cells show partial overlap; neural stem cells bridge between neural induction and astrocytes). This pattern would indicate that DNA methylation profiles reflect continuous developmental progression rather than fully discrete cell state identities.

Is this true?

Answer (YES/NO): NO